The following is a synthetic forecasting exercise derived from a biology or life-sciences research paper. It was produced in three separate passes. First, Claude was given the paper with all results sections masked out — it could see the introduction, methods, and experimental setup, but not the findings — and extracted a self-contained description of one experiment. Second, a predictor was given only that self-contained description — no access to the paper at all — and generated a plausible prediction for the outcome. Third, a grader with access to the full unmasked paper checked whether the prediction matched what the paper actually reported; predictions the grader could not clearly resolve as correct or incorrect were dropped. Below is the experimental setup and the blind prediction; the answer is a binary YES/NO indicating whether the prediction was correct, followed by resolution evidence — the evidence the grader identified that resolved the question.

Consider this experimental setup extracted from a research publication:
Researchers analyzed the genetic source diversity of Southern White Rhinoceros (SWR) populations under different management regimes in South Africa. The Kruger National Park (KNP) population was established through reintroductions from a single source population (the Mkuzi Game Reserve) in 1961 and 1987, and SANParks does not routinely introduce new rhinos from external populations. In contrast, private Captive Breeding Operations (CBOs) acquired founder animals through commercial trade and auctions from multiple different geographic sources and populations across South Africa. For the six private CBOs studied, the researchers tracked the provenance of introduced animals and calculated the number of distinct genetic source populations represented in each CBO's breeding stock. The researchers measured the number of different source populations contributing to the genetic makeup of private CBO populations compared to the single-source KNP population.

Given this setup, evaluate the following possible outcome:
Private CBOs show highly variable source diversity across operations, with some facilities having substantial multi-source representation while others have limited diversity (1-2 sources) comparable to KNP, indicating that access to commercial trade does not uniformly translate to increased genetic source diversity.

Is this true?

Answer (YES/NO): NO